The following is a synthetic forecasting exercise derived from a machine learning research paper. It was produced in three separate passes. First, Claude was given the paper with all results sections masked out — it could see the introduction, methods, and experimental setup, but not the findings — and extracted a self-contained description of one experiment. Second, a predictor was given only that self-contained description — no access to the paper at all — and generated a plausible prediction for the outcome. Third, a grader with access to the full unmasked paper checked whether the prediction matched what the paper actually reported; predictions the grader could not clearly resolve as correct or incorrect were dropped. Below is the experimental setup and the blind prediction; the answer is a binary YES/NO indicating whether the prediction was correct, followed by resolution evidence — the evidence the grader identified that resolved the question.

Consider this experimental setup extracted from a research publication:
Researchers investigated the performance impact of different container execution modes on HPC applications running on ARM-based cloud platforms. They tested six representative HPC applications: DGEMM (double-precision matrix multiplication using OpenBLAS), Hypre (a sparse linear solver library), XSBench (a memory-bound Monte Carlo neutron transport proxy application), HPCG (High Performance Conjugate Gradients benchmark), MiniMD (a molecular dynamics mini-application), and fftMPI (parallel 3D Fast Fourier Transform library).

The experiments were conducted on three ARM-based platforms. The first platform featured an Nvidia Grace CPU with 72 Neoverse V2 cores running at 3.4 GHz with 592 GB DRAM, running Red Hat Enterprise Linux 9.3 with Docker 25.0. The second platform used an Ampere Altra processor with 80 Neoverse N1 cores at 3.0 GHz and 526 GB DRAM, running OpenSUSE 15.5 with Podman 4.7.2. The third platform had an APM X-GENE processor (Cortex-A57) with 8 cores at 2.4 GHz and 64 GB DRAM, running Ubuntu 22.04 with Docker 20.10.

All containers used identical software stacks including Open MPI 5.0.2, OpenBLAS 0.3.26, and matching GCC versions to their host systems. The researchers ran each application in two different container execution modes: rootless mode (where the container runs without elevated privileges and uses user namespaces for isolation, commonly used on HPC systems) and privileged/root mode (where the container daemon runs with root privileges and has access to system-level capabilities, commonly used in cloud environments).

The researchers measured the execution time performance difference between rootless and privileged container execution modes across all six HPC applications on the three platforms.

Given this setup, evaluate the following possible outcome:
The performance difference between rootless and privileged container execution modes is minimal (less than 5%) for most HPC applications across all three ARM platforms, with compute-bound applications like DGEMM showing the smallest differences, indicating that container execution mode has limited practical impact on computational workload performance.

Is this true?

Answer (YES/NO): NO